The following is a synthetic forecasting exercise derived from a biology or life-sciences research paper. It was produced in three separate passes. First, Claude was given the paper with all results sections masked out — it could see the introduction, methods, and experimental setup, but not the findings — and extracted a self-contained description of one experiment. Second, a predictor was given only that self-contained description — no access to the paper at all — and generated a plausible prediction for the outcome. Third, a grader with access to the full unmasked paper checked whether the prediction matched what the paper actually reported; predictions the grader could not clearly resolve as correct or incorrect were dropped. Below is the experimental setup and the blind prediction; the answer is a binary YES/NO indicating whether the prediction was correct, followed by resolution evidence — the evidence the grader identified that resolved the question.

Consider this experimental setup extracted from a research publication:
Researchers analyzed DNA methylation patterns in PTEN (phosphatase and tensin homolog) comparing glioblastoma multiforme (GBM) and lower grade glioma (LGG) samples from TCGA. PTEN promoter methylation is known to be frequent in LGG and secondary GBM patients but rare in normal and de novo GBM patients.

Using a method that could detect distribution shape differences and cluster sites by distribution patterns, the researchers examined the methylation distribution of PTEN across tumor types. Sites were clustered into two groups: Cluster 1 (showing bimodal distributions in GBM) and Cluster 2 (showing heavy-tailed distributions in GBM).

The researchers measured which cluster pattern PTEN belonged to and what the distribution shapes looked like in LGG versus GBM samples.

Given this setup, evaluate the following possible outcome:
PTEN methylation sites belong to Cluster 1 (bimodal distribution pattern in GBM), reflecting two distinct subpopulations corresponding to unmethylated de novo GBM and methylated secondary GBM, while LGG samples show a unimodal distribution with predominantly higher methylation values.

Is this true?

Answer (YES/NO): NO